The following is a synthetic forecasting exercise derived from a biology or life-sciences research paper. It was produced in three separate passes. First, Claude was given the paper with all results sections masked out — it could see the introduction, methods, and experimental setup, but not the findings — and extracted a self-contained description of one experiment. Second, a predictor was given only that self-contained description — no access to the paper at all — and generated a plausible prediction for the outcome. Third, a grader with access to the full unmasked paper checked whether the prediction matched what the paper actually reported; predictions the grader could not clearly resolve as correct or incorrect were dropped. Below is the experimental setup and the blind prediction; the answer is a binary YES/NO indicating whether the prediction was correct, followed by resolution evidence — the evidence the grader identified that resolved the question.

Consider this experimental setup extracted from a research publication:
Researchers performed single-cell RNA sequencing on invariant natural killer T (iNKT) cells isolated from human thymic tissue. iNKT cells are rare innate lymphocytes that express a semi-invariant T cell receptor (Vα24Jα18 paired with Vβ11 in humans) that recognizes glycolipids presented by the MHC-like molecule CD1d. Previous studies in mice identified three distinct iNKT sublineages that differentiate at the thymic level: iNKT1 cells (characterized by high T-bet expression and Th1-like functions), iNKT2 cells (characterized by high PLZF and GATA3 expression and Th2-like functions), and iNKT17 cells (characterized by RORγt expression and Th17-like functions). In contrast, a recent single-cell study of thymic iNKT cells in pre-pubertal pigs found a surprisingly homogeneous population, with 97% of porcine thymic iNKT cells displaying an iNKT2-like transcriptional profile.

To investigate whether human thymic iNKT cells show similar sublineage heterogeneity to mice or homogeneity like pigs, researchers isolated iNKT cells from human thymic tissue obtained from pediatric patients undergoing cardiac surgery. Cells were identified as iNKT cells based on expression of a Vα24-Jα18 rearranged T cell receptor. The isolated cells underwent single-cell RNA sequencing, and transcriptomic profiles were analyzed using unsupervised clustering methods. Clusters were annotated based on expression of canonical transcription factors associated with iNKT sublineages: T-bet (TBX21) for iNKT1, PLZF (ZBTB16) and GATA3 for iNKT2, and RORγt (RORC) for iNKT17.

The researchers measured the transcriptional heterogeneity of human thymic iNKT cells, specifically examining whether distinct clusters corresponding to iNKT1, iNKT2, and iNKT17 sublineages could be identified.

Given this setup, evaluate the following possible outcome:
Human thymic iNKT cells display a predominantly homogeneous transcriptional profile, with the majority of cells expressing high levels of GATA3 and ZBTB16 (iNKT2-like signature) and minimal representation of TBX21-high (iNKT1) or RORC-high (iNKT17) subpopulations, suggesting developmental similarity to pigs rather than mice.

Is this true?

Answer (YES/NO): NO